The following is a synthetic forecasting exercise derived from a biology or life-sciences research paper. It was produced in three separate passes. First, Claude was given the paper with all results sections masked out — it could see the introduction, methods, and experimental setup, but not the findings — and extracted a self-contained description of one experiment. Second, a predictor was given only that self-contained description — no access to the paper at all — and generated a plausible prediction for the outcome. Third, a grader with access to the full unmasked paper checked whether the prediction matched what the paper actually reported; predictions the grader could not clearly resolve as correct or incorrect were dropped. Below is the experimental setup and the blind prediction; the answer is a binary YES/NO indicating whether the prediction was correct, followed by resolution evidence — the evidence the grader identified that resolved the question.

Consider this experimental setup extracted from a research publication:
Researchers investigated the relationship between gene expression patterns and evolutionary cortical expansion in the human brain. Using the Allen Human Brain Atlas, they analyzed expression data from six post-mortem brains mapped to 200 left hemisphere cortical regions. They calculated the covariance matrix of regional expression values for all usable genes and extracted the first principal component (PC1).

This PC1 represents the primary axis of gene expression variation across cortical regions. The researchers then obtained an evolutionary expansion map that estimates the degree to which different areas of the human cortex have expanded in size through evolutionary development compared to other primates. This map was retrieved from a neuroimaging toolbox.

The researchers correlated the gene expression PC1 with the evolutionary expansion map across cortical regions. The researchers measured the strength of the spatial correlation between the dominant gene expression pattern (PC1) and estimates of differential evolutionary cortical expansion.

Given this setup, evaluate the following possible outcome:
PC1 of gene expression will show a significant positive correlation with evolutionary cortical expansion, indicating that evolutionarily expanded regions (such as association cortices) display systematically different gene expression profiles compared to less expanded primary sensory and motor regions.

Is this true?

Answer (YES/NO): NO